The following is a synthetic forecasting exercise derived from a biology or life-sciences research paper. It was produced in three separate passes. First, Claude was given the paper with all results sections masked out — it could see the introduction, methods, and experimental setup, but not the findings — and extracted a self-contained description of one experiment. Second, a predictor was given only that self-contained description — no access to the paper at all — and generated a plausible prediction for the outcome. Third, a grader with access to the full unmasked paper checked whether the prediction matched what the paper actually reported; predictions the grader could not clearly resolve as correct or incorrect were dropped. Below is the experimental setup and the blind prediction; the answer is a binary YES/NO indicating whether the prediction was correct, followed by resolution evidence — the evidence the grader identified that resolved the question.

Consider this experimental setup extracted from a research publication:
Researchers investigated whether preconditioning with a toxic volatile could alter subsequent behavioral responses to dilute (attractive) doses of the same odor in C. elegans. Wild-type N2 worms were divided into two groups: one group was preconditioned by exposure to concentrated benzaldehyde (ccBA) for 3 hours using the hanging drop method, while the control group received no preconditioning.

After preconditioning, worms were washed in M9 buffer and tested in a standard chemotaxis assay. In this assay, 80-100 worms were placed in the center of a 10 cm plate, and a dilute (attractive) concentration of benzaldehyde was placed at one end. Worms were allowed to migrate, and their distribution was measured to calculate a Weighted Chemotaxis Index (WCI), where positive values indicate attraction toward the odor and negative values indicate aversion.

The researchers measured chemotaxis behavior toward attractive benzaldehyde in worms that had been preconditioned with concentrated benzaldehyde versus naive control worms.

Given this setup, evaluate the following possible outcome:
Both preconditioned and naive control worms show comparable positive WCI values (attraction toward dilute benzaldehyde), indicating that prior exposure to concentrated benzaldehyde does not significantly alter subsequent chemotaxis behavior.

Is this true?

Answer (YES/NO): YES